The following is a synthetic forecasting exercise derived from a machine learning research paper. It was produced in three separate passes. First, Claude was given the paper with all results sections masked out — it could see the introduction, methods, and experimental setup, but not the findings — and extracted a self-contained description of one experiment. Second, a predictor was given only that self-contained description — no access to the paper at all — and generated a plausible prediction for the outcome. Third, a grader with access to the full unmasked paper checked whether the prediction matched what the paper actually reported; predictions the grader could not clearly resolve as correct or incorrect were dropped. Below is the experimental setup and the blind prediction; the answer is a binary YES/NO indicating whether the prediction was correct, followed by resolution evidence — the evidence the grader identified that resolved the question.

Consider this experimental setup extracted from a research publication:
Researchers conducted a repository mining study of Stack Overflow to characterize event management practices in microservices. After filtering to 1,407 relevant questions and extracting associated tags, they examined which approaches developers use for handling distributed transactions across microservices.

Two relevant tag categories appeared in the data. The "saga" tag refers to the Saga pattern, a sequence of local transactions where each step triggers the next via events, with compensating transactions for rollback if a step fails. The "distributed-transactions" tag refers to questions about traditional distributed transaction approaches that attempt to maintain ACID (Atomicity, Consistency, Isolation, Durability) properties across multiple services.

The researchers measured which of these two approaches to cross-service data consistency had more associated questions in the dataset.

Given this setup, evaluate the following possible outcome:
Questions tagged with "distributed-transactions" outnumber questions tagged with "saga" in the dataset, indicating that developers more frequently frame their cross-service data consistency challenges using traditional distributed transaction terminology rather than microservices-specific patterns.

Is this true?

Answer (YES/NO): NO